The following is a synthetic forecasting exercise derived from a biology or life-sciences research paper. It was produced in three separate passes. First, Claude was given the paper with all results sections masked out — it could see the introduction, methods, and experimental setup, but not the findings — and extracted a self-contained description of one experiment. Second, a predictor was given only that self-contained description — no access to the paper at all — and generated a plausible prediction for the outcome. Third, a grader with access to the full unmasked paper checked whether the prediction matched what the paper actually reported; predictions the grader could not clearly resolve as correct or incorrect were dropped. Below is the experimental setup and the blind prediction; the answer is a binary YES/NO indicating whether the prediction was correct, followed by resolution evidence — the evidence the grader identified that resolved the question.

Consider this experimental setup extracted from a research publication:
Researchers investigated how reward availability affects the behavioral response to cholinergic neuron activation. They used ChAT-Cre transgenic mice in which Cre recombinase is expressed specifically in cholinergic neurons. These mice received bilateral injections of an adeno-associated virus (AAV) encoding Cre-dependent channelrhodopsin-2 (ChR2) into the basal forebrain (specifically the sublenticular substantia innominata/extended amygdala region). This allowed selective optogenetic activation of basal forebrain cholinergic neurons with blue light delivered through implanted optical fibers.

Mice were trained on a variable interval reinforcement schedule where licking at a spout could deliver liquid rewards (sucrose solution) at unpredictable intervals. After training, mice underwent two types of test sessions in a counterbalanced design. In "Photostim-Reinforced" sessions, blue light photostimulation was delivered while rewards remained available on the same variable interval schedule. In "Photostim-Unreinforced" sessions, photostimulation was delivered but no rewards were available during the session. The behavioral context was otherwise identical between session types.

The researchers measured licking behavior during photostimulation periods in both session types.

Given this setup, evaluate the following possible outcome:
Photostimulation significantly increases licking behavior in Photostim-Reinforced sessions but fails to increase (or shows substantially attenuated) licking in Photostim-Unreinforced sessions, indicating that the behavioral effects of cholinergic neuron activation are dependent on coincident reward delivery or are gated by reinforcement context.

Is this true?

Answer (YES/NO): YES